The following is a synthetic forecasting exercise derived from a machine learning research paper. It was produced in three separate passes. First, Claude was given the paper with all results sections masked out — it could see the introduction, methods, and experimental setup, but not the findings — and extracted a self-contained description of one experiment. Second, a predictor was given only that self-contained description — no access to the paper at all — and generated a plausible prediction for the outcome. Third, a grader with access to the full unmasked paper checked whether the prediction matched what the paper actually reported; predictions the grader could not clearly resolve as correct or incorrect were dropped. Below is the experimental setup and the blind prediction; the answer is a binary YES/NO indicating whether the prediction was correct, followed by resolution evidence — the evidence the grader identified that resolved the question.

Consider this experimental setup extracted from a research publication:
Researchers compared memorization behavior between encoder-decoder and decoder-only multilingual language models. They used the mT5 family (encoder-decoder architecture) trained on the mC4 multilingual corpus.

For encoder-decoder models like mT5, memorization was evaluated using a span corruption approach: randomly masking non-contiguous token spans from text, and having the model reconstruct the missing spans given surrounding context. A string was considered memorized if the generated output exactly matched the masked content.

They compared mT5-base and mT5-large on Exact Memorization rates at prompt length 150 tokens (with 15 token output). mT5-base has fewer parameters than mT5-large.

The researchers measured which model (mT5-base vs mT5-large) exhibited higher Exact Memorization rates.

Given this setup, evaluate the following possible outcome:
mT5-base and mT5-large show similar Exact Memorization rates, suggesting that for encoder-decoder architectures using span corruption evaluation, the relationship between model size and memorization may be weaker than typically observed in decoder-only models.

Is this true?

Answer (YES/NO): NO